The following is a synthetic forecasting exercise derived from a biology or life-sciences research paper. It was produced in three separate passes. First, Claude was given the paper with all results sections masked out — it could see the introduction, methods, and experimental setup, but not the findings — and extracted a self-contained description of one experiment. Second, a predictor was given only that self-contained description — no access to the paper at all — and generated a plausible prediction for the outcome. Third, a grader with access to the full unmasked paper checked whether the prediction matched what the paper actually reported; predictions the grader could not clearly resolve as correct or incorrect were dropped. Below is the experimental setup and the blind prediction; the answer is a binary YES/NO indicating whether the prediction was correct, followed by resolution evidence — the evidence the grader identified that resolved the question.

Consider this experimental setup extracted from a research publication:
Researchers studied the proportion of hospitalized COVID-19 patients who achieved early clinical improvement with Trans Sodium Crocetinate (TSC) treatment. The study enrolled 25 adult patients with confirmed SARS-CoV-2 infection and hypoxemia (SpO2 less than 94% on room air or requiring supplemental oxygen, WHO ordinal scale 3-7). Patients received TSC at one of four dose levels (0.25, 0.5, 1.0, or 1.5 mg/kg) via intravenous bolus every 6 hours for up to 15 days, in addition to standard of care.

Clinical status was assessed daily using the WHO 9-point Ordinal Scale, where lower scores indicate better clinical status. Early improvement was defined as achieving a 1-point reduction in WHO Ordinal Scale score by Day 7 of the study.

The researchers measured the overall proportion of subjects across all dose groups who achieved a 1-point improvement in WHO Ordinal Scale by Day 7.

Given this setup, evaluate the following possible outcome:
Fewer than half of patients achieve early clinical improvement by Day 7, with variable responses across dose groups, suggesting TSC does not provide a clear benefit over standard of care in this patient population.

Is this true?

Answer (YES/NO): NO